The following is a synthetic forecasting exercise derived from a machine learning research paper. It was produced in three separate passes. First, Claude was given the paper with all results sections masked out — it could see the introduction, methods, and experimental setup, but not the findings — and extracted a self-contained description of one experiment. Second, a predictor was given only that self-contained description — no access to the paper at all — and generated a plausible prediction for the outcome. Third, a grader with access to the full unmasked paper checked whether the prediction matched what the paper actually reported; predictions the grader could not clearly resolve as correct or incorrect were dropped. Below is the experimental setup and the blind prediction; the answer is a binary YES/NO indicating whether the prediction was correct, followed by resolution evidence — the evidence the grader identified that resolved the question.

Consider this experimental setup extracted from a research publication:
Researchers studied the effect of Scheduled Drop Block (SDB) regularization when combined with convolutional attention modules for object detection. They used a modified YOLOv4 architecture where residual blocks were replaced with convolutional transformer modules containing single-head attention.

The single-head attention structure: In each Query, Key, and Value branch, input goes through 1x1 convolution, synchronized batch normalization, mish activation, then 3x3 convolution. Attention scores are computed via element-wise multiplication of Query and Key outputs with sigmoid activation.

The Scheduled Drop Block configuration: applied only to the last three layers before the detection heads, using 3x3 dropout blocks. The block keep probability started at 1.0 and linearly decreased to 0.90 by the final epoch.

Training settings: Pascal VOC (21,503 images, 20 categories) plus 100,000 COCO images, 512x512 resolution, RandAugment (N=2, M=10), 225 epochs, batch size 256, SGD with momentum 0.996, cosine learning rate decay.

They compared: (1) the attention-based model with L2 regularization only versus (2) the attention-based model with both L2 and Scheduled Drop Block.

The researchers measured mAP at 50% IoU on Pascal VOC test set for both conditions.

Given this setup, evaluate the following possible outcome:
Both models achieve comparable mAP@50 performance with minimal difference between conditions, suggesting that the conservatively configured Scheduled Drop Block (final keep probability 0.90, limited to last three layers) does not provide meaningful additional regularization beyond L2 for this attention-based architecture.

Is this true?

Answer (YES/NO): NO